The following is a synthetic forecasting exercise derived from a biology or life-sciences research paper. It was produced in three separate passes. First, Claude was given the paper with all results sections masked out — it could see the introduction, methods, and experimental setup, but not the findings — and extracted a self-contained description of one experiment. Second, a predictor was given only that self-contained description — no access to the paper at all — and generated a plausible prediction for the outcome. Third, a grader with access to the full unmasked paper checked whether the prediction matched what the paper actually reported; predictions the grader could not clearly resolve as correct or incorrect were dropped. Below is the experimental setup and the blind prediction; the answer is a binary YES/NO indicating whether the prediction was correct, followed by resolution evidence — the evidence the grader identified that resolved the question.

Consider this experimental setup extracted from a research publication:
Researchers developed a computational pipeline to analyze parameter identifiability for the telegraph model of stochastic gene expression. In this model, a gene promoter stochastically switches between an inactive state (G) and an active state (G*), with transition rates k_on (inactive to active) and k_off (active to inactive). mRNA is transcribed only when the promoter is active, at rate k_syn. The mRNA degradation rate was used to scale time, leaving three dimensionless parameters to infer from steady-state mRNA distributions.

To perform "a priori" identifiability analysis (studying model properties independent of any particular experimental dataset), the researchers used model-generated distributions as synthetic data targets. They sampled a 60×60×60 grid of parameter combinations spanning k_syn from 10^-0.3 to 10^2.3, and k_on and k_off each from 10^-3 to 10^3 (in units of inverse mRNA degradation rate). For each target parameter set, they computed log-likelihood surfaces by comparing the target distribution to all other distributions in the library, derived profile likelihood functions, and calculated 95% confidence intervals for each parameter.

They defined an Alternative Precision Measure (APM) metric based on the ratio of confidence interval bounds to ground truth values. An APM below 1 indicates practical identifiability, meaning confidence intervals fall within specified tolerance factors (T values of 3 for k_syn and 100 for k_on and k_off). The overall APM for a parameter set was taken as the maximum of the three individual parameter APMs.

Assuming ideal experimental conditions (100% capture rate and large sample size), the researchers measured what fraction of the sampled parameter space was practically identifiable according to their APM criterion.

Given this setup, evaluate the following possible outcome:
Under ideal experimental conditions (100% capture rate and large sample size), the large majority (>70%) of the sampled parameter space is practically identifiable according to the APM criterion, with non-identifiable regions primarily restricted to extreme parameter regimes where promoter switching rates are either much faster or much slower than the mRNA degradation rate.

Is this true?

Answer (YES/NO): NO